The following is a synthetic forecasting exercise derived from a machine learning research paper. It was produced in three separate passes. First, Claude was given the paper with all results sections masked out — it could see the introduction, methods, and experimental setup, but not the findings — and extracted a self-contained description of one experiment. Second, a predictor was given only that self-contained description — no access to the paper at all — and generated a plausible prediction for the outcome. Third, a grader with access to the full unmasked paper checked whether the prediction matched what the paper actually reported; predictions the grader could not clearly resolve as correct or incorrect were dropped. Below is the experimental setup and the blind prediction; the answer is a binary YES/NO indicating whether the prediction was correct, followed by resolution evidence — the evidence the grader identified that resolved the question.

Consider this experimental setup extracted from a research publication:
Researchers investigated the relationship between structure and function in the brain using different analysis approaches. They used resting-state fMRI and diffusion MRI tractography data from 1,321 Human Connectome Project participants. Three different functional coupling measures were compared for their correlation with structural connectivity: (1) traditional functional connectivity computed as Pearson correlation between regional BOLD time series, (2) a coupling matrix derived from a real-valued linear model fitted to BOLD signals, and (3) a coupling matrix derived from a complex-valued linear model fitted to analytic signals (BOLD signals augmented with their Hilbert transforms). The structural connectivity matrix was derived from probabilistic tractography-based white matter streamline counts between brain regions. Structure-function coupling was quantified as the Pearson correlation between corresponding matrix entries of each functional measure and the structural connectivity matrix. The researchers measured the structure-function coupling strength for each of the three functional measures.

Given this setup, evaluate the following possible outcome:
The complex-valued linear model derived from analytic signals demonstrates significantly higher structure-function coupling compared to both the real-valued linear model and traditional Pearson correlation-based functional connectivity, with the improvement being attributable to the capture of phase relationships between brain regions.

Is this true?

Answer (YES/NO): NO